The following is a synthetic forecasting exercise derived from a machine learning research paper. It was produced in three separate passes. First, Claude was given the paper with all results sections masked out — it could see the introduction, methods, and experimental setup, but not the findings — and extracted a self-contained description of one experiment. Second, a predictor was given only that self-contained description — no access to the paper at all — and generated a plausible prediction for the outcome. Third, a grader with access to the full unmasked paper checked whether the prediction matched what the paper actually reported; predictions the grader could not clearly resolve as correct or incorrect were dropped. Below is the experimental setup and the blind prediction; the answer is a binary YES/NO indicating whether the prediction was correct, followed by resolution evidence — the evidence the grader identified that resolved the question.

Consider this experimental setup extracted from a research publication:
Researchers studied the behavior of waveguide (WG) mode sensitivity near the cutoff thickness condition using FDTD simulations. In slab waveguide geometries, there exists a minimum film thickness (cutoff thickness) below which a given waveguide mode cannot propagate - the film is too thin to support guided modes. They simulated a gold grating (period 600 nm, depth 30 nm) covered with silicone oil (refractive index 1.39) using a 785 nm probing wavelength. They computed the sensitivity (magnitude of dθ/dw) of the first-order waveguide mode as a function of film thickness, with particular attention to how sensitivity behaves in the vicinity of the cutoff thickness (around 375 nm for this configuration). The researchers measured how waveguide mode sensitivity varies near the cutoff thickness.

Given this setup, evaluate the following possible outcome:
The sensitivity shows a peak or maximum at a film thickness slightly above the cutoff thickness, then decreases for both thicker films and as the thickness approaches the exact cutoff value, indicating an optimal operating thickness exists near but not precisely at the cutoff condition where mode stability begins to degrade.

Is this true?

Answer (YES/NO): YES